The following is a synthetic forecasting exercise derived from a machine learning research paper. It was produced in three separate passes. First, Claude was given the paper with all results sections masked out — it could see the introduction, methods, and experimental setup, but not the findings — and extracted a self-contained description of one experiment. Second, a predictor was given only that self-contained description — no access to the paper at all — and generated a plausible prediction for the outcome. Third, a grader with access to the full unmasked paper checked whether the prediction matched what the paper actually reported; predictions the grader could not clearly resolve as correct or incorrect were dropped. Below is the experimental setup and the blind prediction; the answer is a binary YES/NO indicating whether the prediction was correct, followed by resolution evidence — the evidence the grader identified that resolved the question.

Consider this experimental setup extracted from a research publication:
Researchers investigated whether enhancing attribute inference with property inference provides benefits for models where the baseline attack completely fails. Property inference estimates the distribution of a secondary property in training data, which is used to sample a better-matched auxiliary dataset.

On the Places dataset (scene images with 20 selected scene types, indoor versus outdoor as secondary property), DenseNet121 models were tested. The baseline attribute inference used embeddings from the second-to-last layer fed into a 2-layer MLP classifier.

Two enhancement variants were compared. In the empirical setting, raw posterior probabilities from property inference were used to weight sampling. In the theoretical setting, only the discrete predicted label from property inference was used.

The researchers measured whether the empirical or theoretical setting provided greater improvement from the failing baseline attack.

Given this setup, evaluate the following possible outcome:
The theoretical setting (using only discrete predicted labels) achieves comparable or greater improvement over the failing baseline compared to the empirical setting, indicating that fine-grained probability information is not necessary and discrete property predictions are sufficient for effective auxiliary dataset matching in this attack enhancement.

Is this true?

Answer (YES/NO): YES